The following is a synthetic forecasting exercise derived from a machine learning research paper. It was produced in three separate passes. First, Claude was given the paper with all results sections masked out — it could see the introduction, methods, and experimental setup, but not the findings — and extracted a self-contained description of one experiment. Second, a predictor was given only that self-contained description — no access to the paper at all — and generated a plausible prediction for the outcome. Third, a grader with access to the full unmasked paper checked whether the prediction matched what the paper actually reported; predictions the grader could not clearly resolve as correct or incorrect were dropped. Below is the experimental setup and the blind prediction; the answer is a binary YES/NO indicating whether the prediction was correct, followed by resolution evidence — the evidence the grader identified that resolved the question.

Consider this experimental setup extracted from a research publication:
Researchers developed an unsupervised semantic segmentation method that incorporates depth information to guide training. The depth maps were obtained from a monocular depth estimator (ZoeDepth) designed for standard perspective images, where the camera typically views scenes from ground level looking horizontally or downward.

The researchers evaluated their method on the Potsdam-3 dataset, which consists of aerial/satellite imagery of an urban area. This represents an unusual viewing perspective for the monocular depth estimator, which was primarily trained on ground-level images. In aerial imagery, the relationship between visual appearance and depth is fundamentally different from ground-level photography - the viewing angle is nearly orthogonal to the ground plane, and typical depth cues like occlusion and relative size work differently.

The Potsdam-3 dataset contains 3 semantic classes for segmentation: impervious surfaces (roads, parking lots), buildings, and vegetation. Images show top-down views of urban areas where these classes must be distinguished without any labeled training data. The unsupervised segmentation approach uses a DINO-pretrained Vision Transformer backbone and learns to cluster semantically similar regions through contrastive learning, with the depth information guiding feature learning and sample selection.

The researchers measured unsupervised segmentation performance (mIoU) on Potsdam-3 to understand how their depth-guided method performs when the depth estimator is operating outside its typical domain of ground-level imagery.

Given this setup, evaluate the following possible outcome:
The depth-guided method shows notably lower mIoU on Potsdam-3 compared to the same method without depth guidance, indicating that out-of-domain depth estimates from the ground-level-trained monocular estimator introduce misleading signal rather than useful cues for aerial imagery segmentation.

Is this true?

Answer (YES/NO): NO